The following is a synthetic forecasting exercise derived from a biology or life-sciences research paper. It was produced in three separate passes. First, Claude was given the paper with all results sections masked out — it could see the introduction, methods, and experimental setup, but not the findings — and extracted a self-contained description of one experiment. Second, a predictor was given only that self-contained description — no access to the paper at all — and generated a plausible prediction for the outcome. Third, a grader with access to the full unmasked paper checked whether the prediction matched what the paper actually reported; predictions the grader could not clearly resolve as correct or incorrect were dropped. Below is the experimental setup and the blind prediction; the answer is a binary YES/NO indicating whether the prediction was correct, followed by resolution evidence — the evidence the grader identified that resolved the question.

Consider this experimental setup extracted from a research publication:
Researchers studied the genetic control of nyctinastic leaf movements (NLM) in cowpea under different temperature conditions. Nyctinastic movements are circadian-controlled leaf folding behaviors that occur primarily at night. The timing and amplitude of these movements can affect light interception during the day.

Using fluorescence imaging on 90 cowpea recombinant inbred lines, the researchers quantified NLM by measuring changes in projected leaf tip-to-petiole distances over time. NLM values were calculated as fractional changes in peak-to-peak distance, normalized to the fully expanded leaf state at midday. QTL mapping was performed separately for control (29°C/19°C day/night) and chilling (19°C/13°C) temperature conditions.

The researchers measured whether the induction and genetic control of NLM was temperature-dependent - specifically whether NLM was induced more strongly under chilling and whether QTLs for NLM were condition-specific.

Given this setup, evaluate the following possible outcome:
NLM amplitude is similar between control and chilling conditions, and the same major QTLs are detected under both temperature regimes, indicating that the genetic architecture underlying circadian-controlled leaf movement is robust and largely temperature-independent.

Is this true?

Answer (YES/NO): NO